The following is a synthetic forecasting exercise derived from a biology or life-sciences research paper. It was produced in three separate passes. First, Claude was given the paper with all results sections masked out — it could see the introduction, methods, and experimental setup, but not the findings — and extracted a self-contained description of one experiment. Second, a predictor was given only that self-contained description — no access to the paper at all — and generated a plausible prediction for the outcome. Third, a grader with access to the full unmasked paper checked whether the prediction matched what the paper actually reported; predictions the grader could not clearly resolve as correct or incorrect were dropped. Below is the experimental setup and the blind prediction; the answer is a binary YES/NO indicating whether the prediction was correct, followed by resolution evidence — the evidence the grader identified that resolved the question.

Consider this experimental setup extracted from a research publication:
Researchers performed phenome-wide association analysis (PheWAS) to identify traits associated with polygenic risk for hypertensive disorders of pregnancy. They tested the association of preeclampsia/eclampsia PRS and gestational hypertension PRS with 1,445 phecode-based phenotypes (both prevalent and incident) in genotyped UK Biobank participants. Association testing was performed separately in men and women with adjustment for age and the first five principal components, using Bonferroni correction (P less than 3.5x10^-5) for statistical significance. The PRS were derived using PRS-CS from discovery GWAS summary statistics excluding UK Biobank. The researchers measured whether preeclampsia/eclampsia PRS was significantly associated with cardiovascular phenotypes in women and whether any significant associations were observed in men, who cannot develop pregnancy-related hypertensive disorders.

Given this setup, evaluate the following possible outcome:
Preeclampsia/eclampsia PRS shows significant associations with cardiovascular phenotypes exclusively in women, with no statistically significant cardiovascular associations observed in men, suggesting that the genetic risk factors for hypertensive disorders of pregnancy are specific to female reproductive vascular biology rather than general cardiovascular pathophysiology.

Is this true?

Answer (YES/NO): NO